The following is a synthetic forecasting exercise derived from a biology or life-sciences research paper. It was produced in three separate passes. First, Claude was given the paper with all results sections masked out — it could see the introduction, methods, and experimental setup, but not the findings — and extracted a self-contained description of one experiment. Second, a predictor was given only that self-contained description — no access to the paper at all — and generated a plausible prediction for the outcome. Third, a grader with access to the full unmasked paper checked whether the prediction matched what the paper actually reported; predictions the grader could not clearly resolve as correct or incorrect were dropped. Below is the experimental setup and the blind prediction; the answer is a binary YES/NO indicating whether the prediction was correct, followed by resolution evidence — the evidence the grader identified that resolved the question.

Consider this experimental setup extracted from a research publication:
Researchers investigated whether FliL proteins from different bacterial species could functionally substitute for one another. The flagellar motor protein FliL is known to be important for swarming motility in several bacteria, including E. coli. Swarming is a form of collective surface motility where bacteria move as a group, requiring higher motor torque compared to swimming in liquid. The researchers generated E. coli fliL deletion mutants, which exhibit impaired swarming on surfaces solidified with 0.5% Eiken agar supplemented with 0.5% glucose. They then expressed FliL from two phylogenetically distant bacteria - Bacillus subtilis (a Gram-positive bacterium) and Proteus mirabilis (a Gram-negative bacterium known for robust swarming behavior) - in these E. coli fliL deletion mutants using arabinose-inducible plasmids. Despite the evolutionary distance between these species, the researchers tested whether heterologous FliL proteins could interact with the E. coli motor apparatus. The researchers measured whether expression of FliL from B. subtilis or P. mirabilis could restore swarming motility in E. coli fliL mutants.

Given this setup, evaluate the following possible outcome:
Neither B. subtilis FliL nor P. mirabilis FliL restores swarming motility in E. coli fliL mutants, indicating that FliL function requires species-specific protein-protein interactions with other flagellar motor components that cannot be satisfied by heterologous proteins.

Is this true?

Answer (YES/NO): NO